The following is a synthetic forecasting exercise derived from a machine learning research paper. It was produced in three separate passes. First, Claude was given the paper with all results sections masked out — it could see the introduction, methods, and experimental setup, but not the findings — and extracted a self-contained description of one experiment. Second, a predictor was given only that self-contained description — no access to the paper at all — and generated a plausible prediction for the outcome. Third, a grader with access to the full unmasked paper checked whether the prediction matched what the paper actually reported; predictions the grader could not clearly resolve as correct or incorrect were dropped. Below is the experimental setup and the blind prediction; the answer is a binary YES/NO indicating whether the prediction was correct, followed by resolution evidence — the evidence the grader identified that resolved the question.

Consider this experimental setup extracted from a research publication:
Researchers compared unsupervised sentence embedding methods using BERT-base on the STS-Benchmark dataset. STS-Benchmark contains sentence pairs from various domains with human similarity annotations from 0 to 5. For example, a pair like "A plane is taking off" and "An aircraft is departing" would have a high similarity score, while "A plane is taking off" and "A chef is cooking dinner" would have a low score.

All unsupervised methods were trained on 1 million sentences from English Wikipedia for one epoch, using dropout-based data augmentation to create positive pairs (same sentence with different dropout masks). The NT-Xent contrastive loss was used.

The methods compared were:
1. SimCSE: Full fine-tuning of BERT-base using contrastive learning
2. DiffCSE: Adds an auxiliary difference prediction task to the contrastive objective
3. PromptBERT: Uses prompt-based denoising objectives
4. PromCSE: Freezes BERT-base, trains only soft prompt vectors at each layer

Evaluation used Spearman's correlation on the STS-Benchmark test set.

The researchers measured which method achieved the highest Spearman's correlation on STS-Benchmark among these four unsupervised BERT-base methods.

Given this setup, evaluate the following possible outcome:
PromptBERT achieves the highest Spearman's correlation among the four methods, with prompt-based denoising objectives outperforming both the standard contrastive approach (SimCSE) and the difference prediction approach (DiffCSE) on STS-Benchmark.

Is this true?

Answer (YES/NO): YES